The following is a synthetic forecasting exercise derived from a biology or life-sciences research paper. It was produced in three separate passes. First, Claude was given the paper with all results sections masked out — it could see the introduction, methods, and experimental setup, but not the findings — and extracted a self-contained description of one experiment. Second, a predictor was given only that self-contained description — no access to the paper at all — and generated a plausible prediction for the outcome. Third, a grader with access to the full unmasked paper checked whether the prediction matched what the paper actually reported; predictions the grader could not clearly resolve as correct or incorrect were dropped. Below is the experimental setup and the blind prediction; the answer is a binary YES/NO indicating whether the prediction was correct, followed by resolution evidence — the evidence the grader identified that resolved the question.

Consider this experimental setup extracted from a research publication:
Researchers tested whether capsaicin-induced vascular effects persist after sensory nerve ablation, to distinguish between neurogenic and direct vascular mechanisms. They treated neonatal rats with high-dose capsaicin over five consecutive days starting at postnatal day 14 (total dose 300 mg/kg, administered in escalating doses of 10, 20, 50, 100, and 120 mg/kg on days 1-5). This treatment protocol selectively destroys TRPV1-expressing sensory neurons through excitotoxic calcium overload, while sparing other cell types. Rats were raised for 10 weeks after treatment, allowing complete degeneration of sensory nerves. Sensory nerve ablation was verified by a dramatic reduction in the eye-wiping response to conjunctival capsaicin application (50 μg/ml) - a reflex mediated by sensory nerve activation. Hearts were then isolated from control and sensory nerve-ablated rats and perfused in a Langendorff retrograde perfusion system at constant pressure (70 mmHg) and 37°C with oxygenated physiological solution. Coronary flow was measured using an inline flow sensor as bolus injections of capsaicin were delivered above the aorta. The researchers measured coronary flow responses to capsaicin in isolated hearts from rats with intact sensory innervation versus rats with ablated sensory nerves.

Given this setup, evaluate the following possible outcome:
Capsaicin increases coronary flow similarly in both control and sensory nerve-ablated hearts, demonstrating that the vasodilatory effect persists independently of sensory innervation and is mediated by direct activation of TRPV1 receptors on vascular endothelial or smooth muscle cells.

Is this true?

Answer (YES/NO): NO